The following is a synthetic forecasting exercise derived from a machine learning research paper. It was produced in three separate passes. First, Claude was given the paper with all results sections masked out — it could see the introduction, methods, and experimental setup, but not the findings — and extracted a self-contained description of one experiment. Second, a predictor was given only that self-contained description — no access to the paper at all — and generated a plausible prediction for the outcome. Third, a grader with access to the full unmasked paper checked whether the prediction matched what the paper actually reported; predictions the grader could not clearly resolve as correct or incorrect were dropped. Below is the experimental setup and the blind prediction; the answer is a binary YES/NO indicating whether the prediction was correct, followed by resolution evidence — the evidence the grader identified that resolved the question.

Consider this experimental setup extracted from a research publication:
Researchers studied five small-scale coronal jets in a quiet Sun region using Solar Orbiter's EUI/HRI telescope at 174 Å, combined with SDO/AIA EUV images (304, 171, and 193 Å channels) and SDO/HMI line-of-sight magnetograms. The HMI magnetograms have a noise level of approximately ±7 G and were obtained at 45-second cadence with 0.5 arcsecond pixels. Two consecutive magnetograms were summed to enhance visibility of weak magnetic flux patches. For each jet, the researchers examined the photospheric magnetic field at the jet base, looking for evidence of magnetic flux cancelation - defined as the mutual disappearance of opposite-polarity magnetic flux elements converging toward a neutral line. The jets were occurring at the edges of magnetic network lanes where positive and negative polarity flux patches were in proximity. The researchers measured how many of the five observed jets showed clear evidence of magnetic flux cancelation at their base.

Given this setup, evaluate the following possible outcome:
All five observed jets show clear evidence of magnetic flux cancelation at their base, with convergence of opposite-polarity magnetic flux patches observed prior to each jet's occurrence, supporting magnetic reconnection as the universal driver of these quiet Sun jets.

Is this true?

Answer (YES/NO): NO